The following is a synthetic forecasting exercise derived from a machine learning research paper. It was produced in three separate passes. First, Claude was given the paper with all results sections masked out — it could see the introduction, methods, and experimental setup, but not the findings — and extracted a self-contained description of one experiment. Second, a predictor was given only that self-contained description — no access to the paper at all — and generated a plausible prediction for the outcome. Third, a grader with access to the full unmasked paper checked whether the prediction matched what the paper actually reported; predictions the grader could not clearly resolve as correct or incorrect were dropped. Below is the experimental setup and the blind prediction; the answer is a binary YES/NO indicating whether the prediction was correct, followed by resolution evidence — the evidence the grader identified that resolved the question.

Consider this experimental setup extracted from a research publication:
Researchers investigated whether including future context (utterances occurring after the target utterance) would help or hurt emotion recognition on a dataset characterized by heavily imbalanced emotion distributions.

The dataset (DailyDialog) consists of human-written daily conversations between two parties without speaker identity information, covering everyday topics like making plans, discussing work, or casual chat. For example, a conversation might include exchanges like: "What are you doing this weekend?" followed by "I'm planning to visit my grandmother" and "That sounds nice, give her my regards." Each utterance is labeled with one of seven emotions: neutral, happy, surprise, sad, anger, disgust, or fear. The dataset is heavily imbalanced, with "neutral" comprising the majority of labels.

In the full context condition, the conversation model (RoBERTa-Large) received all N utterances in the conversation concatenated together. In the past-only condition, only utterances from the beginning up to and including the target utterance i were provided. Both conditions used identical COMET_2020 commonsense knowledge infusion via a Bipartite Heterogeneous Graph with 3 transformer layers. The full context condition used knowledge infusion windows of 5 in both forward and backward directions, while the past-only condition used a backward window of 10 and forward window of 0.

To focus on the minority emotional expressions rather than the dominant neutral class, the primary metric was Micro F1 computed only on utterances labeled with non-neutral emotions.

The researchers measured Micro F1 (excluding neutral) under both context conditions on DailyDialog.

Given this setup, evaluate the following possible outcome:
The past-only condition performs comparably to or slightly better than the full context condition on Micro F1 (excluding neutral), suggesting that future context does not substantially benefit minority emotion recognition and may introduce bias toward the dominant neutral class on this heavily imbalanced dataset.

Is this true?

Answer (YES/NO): NO